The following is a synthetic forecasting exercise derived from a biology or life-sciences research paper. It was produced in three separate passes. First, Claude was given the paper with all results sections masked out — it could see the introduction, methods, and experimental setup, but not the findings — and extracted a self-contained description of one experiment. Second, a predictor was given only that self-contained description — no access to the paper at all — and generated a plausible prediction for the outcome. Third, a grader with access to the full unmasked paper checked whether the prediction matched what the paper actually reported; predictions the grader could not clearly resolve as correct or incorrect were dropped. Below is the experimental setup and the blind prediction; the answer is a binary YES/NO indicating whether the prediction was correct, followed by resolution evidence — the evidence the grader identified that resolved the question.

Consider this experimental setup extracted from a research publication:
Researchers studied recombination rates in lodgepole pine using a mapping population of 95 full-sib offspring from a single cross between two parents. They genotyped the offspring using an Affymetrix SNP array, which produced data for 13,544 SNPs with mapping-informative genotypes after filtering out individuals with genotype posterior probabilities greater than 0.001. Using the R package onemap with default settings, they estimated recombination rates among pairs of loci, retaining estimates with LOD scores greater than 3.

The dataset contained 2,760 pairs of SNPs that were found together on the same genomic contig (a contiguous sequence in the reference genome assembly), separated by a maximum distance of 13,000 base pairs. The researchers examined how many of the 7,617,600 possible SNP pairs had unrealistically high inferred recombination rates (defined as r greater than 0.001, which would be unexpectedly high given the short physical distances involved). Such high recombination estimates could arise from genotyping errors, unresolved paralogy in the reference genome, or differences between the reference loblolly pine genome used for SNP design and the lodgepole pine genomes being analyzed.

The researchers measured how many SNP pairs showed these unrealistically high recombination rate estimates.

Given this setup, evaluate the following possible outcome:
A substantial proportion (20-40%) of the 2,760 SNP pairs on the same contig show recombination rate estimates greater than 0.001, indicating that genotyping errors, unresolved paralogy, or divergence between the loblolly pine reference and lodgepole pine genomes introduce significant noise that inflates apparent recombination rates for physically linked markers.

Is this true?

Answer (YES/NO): NO